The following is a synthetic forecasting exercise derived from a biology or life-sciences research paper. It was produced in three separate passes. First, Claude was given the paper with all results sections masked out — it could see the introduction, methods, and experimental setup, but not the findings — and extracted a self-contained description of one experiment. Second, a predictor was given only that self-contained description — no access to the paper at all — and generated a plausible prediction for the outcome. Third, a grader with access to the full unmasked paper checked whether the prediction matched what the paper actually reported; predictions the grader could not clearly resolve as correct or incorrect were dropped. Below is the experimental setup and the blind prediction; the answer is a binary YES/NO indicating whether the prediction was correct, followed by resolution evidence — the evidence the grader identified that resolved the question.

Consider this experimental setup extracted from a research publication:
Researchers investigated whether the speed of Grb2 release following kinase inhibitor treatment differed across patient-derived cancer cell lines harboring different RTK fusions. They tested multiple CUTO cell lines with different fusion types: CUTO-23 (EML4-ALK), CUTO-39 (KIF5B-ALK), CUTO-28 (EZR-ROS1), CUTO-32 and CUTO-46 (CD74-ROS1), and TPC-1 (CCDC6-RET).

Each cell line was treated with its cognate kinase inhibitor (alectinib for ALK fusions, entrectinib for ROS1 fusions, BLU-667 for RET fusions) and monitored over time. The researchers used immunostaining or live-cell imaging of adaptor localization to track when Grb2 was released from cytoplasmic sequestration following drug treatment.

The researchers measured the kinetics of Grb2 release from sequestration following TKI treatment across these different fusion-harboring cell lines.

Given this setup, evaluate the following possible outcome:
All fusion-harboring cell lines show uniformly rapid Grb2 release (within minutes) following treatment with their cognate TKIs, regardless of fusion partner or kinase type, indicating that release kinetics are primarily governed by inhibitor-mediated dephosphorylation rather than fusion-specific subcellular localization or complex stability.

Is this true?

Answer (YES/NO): NO